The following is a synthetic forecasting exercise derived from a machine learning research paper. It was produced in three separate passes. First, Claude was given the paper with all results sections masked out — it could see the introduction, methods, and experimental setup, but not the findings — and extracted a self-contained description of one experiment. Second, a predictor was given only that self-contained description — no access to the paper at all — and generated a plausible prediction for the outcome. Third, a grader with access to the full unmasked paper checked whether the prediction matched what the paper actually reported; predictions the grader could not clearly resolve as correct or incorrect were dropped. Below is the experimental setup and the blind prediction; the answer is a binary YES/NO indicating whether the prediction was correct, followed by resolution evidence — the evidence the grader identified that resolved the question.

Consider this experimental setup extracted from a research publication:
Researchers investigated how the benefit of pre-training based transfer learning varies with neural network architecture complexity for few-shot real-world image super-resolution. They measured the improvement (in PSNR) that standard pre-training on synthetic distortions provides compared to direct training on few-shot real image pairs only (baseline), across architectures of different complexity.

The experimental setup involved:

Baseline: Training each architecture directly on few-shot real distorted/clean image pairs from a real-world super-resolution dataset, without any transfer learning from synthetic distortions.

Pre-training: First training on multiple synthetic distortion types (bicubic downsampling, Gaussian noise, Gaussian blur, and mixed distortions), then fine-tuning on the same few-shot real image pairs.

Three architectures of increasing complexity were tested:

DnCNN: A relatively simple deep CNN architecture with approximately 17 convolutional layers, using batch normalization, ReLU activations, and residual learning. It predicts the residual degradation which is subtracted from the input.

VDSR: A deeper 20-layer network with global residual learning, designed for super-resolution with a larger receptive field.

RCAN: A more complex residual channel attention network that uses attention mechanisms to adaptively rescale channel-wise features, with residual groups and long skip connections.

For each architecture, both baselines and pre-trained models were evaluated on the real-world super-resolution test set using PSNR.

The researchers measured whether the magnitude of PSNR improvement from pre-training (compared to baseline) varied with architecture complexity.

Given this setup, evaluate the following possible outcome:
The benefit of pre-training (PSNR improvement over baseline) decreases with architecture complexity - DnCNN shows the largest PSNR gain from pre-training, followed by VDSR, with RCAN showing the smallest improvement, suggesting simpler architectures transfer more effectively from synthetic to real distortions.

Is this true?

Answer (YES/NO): NO